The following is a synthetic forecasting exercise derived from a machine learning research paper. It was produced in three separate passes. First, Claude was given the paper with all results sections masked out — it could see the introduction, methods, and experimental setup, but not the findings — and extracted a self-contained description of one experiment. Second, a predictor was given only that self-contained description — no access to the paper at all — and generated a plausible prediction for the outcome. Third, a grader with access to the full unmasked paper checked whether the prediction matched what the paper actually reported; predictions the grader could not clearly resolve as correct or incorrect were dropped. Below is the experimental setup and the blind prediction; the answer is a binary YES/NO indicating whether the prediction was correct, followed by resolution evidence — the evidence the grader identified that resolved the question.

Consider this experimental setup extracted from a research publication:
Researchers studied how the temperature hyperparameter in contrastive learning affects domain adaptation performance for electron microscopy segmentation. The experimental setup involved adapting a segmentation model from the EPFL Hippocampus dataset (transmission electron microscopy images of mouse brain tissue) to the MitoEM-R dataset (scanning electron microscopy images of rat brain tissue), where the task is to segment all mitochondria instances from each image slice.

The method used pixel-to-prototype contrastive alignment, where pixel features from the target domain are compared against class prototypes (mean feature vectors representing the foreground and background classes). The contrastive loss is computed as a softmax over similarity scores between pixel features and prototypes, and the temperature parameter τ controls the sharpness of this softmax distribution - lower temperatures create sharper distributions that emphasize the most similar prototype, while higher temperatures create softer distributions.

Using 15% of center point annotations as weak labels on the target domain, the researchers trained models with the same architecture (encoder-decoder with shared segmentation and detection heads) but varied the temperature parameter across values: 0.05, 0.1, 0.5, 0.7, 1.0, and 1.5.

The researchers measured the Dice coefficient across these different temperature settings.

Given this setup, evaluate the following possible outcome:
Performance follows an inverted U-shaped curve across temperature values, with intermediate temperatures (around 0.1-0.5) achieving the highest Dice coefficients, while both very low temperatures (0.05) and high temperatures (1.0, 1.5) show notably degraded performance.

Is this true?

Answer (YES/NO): NO